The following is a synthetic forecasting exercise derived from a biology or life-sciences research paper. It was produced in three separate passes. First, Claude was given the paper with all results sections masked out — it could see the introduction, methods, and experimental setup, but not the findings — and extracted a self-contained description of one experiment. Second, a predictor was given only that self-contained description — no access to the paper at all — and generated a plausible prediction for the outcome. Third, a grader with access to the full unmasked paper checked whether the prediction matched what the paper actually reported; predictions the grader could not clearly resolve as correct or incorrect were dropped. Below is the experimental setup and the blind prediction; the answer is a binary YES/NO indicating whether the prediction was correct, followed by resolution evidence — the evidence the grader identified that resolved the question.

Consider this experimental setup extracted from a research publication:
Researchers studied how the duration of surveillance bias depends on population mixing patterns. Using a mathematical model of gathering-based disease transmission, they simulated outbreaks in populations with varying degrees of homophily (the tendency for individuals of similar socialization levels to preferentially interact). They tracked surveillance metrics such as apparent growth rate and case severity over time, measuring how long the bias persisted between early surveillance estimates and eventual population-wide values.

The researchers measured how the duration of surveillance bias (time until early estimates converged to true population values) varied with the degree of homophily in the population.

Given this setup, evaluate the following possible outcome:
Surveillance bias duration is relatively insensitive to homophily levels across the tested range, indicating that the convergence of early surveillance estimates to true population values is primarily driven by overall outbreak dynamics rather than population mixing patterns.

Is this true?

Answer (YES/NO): NO